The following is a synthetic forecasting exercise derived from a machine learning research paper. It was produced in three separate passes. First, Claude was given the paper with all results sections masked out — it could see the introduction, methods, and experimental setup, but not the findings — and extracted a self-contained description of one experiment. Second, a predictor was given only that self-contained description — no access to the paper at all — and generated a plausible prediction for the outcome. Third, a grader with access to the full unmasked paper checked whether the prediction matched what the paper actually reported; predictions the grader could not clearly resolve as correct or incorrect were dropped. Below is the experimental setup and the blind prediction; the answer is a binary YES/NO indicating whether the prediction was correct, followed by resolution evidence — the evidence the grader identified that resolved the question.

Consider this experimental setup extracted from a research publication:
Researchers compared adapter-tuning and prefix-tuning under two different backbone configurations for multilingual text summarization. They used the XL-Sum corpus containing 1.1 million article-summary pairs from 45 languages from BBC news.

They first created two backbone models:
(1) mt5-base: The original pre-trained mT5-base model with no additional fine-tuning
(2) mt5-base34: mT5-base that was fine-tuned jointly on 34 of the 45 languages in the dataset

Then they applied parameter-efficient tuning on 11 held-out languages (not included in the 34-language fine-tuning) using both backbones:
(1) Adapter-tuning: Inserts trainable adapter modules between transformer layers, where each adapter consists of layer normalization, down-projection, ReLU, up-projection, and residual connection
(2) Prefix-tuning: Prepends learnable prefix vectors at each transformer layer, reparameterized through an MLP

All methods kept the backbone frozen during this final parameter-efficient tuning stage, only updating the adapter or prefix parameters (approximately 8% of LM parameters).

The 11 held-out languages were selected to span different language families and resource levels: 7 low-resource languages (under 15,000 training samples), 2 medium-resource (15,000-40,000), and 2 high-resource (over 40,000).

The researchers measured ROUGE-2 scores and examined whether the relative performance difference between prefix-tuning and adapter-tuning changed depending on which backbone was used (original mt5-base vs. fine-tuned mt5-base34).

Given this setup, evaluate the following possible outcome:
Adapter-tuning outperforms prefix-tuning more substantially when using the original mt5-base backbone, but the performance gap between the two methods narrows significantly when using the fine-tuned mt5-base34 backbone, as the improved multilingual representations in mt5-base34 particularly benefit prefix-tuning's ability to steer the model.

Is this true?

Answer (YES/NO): NO